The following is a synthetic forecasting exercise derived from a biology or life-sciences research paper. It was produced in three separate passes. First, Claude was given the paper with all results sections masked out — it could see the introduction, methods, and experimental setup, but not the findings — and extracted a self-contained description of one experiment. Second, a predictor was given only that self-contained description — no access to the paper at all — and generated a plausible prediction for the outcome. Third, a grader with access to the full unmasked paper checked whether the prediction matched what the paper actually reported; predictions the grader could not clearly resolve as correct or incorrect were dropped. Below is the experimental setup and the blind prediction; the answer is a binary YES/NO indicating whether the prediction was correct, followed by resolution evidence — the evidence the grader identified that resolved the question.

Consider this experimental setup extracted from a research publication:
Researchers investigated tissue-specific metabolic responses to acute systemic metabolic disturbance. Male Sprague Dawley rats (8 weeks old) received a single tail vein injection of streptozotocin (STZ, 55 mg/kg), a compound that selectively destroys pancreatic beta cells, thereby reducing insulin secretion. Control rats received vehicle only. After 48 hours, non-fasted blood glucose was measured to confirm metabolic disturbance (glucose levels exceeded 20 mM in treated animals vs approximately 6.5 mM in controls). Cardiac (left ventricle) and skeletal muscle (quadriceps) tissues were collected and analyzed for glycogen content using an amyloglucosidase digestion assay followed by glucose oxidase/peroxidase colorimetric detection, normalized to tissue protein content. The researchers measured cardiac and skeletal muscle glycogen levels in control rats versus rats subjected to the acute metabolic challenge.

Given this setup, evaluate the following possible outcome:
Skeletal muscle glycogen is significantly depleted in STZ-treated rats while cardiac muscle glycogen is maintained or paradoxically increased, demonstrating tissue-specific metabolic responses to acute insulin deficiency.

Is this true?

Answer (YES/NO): NO